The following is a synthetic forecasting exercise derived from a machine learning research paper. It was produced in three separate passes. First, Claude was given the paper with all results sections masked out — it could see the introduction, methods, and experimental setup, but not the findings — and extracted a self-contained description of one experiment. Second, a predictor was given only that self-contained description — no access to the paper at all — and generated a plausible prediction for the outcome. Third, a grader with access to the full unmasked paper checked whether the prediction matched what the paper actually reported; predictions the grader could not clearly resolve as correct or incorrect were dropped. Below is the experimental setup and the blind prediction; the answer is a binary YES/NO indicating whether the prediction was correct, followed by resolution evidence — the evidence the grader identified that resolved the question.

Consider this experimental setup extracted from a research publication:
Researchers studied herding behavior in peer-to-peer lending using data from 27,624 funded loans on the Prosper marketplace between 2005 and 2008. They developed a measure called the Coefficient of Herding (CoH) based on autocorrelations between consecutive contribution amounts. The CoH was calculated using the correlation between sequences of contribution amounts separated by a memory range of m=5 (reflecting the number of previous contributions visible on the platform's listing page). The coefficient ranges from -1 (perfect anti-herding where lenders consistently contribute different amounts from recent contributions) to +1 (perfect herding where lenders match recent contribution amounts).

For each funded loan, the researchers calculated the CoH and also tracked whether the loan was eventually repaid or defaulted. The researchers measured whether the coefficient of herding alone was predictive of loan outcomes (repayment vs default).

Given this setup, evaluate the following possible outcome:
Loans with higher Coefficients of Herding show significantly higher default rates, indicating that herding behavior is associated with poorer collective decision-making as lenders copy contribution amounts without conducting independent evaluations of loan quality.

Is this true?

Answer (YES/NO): NO